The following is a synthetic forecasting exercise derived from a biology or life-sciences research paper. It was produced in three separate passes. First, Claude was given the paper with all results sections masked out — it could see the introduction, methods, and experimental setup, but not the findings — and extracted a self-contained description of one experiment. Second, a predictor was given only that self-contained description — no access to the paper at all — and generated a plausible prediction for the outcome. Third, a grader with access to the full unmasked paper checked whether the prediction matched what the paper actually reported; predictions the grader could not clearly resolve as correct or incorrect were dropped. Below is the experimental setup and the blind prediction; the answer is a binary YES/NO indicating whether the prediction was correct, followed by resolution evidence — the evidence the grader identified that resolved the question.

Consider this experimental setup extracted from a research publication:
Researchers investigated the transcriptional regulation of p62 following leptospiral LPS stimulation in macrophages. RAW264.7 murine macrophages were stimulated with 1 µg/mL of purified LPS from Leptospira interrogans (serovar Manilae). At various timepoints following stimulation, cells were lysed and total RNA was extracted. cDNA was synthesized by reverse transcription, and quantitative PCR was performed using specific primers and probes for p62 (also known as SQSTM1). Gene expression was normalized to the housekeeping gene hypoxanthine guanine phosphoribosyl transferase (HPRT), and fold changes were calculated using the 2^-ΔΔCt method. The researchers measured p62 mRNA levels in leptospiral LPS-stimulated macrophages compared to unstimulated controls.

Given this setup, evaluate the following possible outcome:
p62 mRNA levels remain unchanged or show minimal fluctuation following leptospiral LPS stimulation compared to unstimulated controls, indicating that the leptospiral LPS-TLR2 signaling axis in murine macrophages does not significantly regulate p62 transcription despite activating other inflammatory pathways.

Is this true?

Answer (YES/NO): NO